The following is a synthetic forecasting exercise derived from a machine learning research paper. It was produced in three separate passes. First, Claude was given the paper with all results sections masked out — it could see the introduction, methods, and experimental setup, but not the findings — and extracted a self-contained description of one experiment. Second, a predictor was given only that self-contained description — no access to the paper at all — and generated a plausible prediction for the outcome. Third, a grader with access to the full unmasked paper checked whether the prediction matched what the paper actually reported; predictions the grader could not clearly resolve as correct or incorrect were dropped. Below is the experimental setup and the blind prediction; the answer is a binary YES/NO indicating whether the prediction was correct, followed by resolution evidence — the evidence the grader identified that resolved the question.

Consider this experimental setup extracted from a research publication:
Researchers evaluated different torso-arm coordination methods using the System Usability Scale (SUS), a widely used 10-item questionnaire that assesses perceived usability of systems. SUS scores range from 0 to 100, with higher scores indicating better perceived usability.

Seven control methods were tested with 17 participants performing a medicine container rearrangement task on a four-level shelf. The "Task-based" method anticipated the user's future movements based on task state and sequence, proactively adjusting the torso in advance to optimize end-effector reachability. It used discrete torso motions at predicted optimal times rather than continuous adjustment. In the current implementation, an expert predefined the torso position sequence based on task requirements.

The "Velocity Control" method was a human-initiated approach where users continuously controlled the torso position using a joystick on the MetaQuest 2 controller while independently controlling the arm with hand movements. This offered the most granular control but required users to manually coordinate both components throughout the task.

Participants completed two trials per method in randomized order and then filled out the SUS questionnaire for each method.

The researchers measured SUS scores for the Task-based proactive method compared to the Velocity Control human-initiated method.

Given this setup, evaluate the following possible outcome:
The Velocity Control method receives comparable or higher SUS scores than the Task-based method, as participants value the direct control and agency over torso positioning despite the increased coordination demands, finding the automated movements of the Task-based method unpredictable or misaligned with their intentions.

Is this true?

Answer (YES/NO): NO